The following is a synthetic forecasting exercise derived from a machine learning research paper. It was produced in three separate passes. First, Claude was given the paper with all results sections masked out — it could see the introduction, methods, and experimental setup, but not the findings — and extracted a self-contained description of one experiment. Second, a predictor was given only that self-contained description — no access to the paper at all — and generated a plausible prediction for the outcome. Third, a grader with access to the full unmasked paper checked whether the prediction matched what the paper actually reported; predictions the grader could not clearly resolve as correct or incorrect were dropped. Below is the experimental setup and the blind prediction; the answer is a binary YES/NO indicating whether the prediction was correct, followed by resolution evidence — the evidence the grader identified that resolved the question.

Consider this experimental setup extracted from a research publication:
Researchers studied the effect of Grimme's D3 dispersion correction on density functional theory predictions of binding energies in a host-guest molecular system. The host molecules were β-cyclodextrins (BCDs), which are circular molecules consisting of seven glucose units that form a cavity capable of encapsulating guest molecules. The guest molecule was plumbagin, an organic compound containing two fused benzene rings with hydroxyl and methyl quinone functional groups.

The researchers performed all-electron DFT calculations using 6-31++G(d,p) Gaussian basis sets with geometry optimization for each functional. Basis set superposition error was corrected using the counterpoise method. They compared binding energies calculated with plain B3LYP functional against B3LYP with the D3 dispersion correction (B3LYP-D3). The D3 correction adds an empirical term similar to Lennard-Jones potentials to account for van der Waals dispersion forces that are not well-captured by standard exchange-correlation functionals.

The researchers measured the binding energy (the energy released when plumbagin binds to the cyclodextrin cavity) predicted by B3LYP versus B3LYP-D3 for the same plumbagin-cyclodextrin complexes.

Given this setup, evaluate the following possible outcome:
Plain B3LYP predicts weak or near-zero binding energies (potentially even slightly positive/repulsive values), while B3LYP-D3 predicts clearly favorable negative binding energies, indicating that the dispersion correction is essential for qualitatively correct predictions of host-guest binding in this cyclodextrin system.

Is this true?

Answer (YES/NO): YES